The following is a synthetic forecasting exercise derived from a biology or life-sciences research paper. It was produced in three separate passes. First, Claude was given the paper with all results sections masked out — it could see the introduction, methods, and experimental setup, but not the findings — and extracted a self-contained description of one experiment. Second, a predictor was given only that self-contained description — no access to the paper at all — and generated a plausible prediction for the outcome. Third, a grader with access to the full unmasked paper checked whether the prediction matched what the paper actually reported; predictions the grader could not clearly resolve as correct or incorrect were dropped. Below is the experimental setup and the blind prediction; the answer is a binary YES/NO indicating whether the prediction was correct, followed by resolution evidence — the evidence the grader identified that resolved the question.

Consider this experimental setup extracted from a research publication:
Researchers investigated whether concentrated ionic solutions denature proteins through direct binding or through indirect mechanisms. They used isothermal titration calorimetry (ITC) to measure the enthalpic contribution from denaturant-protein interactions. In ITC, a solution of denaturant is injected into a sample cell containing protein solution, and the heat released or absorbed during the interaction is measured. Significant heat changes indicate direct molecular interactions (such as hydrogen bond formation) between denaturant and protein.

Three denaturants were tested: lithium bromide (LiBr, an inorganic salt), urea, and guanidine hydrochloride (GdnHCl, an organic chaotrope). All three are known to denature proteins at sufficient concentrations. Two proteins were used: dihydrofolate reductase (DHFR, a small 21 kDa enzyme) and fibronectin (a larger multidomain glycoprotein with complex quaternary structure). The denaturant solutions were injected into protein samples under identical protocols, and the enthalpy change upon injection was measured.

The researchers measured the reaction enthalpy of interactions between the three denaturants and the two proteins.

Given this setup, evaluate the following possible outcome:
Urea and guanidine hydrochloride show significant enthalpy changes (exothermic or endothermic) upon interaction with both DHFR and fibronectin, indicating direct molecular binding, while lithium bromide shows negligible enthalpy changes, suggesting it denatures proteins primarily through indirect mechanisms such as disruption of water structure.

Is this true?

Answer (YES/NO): YES